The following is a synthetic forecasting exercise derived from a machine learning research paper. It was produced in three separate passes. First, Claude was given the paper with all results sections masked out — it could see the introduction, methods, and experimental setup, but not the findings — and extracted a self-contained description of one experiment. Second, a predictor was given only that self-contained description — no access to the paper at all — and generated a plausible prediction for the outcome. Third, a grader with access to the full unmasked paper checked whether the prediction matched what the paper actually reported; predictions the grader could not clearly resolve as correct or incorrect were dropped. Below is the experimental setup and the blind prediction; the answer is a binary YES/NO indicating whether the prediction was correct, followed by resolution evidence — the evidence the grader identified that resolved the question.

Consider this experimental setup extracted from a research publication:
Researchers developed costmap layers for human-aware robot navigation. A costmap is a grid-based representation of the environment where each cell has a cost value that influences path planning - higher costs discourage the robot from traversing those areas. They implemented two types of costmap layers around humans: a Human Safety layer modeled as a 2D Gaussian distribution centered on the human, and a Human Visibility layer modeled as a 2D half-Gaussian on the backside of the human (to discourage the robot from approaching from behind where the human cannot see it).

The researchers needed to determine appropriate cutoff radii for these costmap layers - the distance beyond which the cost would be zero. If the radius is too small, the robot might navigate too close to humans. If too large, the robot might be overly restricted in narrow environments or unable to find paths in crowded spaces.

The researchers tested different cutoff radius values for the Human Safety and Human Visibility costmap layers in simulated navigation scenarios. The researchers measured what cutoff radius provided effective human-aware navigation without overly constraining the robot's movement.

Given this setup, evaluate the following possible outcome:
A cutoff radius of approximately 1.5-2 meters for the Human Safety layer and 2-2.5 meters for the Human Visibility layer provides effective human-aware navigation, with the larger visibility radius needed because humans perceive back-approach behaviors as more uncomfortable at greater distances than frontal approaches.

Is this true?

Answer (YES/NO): NO